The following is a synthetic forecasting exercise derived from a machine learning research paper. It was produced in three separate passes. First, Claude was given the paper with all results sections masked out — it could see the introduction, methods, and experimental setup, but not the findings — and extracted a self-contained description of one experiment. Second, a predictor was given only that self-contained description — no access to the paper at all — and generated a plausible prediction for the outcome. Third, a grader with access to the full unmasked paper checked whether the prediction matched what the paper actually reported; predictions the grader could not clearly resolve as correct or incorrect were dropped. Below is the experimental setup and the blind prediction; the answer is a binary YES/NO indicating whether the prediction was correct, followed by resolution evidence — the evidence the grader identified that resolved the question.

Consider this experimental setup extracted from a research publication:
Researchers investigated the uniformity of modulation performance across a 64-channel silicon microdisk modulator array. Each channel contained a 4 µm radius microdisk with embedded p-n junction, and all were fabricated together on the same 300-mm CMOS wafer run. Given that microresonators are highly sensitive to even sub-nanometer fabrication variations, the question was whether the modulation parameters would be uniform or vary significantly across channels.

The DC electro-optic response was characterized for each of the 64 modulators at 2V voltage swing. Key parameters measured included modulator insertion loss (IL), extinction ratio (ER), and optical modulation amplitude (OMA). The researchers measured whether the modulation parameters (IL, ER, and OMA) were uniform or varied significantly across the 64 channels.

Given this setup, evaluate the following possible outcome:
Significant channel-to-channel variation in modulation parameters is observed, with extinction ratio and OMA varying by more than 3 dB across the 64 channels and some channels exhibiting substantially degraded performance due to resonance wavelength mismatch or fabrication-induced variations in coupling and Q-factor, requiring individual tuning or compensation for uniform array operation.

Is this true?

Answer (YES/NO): NO